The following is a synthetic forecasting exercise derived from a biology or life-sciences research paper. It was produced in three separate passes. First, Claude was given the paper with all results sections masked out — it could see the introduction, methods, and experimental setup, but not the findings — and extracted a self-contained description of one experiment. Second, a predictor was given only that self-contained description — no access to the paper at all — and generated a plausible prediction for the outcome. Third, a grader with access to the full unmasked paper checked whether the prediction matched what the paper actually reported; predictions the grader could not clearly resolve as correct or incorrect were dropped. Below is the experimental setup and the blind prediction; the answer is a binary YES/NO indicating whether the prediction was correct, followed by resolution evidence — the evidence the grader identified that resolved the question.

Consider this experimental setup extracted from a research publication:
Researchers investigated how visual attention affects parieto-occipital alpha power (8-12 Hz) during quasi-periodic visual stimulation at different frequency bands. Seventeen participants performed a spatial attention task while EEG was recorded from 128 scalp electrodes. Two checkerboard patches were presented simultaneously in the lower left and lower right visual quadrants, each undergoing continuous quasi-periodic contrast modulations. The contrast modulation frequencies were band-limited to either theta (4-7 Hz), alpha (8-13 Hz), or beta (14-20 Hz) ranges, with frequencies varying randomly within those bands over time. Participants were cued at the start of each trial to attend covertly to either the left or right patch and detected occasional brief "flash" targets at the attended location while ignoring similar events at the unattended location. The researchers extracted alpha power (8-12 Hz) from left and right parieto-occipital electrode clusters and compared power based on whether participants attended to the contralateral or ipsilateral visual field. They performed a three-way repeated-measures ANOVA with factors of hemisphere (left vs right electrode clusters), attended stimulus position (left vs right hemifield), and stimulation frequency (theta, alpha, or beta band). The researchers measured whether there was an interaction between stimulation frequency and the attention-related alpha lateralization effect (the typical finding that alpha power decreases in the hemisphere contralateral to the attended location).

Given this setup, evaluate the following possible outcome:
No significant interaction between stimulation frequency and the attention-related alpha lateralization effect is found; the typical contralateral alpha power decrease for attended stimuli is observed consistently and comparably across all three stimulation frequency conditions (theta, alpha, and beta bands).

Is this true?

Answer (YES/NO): YES